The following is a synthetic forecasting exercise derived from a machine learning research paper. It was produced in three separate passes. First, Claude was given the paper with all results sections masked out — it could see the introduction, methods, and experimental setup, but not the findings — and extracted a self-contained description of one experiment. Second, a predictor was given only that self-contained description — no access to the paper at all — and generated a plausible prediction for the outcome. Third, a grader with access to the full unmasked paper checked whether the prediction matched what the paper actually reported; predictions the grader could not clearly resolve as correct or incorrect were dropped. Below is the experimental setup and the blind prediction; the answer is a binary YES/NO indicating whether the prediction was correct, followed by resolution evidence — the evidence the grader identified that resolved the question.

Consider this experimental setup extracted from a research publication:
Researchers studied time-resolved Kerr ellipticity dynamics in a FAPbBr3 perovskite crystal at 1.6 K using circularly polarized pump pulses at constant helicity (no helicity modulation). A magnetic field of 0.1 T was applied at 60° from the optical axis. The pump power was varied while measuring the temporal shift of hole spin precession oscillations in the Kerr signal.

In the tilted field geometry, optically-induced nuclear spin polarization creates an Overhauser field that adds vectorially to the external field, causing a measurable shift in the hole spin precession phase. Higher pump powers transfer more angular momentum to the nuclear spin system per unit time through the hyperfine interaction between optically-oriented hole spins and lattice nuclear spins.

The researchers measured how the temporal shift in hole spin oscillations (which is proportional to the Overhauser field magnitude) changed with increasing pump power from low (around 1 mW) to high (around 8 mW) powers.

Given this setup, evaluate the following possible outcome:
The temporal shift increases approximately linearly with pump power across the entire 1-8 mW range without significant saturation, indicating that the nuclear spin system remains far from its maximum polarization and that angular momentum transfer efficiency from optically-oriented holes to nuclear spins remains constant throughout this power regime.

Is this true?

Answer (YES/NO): NO